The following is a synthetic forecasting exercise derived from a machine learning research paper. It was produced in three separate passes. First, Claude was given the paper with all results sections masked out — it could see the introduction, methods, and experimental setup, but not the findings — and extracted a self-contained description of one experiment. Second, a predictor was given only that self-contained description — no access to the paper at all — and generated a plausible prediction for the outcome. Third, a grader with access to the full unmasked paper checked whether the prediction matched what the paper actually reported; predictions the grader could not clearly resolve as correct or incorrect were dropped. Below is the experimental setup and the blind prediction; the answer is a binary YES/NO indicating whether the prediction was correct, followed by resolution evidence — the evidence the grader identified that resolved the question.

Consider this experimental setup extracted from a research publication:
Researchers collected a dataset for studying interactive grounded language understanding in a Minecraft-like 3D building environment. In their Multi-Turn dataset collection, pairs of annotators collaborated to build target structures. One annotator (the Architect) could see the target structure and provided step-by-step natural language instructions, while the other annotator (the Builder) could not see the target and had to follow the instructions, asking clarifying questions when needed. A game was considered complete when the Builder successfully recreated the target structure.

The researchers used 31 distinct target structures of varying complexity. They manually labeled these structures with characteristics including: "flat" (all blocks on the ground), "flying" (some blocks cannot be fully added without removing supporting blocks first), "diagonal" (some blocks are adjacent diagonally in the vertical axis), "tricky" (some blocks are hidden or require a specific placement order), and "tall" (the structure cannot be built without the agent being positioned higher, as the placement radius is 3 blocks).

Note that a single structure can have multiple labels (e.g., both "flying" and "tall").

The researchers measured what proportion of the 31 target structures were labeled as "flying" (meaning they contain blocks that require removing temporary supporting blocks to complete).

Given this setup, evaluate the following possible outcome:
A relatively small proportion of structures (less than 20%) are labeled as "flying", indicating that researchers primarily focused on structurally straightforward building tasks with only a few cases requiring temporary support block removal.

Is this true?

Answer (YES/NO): NO